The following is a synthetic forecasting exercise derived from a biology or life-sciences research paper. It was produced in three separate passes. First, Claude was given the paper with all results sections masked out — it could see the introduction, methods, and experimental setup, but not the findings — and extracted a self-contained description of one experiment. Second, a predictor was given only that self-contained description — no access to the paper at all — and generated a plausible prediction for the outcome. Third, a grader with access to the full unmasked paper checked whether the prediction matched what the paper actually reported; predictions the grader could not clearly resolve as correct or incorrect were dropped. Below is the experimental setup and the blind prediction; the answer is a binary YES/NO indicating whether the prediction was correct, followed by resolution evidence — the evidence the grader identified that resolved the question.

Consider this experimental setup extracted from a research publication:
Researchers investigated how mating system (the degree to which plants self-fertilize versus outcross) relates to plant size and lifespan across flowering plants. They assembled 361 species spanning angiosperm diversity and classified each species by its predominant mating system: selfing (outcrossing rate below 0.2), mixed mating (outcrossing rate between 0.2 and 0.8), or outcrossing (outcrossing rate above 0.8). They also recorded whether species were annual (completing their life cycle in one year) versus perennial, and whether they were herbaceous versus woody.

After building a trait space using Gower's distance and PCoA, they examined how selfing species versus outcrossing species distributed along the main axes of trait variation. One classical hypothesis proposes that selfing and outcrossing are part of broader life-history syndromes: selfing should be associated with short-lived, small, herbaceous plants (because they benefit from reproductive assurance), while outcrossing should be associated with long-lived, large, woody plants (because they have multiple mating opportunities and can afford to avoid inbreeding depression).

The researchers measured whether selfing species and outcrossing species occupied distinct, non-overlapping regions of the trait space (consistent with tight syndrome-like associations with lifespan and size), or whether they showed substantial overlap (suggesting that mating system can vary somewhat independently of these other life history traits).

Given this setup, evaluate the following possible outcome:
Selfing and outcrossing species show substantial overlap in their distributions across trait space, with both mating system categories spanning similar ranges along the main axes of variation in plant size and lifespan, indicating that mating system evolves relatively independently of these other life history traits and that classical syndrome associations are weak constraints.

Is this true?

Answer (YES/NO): YES